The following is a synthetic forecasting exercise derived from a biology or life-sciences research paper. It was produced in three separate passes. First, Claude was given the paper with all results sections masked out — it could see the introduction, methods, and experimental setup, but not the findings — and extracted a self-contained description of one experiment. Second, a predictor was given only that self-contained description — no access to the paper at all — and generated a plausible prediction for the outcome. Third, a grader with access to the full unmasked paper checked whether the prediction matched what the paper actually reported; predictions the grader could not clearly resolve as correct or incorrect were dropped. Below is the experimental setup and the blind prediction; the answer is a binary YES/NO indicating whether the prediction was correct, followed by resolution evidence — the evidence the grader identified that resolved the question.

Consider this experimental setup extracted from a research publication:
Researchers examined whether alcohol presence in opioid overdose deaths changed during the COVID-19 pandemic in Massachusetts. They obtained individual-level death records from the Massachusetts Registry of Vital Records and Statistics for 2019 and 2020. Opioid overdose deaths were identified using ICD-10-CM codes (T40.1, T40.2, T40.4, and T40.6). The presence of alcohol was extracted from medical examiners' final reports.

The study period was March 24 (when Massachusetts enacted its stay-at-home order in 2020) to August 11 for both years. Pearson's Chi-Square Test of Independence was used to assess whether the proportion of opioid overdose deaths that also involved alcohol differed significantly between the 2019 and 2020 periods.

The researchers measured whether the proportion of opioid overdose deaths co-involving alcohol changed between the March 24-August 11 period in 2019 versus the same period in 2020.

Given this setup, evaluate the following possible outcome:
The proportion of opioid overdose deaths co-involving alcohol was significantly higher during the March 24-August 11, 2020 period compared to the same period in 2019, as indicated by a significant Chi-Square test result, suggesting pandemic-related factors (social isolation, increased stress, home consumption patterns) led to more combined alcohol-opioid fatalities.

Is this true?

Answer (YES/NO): YES